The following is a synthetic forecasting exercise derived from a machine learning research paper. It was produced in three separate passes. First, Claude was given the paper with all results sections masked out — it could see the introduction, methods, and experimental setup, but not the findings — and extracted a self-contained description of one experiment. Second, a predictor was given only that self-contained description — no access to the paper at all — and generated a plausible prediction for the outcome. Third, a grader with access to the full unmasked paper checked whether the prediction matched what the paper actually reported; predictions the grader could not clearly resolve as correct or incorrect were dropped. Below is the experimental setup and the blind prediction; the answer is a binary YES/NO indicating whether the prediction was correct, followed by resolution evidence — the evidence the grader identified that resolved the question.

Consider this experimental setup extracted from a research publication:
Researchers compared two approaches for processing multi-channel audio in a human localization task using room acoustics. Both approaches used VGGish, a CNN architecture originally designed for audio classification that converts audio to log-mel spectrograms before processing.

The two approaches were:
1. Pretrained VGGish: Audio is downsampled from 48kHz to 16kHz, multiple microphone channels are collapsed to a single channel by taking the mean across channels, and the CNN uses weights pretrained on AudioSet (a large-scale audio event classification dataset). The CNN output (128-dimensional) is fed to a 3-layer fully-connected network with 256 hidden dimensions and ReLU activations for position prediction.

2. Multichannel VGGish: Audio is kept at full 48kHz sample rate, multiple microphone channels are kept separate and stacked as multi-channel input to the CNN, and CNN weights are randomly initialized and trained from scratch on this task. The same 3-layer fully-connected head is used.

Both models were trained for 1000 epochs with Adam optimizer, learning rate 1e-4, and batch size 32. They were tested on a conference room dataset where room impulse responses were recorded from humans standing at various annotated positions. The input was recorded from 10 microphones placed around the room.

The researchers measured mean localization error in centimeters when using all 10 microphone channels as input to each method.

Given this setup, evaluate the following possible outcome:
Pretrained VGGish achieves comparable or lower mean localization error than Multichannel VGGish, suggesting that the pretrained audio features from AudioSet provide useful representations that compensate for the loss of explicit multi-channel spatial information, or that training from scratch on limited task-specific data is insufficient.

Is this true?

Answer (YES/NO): NO